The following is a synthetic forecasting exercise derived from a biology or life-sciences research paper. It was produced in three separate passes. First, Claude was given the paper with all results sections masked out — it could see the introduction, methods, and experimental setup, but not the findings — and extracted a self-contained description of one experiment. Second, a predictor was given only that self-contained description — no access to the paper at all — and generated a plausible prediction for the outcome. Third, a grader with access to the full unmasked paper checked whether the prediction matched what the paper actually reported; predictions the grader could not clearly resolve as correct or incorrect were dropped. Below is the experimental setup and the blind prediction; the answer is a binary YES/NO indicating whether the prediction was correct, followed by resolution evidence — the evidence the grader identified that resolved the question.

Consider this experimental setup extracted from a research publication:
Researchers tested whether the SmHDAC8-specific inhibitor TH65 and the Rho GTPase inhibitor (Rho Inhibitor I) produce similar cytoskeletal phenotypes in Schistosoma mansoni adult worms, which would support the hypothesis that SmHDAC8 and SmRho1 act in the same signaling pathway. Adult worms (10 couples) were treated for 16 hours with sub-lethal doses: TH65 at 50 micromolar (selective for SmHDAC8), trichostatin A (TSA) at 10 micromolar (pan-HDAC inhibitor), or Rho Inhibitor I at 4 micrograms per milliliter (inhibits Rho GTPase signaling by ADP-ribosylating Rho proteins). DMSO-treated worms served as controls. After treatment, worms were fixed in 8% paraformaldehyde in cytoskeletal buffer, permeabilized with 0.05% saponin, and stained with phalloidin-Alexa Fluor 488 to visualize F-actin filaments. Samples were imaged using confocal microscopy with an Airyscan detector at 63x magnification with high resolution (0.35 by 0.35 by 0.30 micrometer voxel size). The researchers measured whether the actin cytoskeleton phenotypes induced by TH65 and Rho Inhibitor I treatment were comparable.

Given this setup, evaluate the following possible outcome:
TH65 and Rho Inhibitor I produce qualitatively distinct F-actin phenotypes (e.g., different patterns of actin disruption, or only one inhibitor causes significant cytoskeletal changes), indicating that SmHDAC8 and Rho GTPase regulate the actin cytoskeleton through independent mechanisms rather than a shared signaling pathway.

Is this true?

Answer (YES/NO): NO